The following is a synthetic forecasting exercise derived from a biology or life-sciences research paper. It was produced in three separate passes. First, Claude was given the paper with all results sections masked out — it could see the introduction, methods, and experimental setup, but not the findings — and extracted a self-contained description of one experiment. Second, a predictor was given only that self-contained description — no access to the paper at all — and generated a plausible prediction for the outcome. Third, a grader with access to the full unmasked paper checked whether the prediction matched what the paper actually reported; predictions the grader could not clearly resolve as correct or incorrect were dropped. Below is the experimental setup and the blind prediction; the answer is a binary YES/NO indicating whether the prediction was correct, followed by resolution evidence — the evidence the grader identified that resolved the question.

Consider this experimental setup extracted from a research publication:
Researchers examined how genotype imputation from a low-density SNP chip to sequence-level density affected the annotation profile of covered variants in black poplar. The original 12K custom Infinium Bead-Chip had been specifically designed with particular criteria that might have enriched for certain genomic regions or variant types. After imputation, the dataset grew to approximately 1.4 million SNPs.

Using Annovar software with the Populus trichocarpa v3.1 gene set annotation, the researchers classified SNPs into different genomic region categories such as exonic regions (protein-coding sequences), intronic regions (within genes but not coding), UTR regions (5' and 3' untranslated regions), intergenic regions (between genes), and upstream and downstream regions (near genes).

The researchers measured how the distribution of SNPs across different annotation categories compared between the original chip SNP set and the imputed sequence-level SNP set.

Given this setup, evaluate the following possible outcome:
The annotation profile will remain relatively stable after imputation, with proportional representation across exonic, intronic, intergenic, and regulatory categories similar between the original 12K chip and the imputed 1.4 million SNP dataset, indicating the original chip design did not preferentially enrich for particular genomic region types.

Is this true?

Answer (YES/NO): NO